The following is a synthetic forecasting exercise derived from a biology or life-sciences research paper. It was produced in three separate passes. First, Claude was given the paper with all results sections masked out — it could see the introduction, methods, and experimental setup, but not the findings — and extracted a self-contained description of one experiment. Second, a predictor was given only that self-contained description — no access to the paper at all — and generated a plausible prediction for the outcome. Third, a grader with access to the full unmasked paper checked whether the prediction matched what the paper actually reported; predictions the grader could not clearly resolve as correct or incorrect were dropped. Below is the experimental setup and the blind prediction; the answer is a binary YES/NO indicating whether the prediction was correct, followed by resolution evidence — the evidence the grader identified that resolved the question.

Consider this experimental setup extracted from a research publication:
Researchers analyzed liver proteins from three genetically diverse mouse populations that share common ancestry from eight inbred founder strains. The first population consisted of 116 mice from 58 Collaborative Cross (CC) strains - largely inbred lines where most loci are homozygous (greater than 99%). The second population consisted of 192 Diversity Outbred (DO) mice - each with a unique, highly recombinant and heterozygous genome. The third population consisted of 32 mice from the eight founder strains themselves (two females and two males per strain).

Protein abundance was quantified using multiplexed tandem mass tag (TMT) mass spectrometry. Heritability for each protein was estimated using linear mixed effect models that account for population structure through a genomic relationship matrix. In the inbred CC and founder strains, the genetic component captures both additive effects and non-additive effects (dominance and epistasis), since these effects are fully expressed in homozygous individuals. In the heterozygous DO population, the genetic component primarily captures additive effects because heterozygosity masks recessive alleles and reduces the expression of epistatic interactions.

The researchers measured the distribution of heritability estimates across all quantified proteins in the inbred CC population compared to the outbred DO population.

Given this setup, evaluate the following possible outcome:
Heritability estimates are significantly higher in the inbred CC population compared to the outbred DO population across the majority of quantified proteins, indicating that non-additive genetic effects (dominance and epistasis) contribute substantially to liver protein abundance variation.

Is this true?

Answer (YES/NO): YES